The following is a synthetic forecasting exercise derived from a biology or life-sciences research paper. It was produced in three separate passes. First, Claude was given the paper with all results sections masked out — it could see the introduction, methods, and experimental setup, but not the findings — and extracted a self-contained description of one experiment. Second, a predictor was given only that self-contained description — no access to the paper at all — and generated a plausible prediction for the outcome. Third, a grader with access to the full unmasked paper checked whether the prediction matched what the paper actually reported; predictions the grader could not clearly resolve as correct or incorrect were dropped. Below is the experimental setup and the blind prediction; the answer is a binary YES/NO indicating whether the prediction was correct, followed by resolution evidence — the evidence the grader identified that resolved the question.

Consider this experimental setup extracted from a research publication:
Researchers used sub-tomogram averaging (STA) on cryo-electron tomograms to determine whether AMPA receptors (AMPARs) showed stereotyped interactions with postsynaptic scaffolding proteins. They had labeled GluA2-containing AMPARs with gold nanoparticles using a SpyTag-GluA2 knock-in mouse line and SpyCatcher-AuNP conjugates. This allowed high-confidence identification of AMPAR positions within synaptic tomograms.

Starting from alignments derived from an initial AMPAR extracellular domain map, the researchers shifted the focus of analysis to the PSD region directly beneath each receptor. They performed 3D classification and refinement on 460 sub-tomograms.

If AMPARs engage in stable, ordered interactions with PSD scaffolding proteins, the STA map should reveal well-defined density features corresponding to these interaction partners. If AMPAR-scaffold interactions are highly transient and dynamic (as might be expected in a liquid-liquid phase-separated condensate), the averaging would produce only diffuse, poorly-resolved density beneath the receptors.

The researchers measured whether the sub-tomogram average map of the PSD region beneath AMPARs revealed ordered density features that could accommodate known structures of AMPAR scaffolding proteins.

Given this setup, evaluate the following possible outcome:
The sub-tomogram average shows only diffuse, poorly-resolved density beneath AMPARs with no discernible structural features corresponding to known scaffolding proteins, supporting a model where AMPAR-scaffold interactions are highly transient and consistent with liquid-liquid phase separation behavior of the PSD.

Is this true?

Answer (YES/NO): NO